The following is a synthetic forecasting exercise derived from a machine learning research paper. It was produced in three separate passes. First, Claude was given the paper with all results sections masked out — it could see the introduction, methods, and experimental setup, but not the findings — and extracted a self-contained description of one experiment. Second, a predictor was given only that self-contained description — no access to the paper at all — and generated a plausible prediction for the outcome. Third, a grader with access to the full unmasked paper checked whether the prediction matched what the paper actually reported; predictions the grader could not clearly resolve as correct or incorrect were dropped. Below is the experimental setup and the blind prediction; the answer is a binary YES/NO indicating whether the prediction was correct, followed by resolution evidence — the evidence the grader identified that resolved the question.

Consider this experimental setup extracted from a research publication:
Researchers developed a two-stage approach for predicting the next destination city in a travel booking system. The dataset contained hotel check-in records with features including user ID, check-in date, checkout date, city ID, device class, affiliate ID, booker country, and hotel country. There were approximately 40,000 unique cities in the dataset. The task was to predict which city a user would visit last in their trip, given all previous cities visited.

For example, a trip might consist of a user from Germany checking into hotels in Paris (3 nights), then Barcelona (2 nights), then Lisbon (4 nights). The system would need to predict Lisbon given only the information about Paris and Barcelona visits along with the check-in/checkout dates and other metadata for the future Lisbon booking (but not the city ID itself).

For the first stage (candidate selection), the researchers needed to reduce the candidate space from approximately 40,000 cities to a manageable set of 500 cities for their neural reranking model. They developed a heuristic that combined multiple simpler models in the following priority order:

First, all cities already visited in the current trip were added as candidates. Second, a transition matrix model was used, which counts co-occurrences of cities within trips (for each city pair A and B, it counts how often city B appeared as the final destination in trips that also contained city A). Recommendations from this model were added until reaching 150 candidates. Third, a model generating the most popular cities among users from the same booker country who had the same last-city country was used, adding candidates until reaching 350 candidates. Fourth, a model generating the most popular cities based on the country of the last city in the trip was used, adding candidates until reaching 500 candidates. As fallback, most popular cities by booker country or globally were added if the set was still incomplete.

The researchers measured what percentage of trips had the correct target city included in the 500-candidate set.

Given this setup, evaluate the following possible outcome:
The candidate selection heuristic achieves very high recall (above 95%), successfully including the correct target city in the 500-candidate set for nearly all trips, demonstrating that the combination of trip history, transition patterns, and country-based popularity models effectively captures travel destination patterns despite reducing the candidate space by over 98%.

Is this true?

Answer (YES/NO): NO